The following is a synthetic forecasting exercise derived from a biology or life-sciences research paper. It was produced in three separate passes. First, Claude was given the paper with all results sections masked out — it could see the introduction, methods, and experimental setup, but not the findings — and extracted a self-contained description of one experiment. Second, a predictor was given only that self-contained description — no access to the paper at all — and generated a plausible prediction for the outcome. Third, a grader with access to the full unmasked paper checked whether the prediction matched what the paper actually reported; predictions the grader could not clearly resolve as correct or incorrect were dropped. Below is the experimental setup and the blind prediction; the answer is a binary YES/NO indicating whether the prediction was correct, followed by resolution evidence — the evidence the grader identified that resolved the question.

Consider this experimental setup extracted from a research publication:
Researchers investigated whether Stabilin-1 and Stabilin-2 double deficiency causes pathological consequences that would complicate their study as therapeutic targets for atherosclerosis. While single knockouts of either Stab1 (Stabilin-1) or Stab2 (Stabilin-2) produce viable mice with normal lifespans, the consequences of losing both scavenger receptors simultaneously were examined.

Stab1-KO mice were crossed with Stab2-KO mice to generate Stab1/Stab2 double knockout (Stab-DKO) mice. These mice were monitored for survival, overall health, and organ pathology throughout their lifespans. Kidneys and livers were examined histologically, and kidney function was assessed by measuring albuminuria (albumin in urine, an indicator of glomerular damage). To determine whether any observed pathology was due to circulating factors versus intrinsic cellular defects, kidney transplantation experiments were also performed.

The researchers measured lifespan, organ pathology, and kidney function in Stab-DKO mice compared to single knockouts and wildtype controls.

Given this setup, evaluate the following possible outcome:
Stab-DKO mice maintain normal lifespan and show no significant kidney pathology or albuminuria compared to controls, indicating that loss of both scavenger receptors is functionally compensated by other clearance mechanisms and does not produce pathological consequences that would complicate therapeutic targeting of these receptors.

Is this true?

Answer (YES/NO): NO